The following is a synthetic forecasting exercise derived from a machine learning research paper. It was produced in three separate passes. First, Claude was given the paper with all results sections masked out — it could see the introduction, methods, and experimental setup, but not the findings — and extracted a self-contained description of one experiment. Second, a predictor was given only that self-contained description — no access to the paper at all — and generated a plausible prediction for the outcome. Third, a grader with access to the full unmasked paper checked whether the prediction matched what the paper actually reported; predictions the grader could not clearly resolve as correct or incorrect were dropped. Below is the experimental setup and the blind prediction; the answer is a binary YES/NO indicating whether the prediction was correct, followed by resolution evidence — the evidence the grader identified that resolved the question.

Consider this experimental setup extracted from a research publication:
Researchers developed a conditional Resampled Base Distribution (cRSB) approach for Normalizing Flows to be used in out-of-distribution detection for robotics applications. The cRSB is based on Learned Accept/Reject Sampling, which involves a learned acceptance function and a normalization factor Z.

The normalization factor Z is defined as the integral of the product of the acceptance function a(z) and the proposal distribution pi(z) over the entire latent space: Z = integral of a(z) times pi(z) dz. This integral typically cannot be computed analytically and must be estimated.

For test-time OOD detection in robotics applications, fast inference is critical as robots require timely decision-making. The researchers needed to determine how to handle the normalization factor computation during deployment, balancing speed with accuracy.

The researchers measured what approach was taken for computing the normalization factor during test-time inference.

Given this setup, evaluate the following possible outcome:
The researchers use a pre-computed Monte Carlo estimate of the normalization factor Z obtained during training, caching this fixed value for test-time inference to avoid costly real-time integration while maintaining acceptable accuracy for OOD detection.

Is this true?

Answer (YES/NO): YES